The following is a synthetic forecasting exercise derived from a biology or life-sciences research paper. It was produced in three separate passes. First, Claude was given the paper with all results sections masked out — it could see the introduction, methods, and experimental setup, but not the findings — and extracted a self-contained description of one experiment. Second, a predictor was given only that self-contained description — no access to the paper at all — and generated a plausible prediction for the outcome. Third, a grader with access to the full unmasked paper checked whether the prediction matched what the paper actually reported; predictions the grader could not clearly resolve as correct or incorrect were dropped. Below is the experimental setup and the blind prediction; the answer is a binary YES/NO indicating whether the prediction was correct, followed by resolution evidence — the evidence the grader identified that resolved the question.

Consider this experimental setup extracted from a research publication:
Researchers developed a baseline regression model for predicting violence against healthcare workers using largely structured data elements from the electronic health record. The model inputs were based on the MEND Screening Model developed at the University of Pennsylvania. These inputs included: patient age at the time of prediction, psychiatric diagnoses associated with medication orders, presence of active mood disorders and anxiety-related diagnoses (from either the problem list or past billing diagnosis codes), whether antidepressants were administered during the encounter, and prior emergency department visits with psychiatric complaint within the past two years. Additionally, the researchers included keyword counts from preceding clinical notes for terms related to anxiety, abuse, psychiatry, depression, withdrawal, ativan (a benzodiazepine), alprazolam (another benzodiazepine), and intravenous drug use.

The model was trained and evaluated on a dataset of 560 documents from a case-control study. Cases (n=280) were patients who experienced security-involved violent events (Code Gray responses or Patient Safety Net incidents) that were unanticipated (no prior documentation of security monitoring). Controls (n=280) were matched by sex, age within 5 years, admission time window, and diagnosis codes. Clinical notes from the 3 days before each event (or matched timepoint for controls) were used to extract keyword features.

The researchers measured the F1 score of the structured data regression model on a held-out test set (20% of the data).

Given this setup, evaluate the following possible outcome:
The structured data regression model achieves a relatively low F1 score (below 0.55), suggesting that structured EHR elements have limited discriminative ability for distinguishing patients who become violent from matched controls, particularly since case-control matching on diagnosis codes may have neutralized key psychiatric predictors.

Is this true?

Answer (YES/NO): NO